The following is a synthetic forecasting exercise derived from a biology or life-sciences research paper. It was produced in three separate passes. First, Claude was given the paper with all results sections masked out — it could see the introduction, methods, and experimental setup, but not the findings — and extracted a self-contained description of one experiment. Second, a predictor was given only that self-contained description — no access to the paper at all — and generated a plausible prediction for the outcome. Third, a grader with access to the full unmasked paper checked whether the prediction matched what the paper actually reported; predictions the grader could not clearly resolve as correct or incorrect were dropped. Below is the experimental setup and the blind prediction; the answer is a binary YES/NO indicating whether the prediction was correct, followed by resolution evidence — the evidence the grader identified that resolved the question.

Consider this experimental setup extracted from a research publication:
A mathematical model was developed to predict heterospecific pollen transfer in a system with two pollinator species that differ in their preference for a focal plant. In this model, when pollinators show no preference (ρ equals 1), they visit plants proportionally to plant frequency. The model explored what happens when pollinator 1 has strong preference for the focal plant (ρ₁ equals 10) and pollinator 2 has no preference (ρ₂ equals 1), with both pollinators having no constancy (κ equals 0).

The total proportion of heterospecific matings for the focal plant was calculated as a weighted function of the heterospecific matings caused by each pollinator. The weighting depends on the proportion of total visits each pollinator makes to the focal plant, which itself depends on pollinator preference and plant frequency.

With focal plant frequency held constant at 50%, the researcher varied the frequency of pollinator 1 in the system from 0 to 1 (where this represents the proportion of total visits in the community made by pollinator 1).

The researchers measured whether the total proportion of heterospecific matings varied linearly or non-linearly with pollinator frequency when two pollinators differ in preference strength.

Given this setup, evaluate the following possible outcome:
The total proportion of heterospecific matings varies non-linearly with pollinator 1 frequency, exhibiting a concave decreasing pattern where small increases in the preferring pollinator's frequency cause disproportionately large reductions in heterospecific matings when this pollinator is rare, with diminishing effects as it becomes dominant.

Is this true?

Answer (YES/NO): YES